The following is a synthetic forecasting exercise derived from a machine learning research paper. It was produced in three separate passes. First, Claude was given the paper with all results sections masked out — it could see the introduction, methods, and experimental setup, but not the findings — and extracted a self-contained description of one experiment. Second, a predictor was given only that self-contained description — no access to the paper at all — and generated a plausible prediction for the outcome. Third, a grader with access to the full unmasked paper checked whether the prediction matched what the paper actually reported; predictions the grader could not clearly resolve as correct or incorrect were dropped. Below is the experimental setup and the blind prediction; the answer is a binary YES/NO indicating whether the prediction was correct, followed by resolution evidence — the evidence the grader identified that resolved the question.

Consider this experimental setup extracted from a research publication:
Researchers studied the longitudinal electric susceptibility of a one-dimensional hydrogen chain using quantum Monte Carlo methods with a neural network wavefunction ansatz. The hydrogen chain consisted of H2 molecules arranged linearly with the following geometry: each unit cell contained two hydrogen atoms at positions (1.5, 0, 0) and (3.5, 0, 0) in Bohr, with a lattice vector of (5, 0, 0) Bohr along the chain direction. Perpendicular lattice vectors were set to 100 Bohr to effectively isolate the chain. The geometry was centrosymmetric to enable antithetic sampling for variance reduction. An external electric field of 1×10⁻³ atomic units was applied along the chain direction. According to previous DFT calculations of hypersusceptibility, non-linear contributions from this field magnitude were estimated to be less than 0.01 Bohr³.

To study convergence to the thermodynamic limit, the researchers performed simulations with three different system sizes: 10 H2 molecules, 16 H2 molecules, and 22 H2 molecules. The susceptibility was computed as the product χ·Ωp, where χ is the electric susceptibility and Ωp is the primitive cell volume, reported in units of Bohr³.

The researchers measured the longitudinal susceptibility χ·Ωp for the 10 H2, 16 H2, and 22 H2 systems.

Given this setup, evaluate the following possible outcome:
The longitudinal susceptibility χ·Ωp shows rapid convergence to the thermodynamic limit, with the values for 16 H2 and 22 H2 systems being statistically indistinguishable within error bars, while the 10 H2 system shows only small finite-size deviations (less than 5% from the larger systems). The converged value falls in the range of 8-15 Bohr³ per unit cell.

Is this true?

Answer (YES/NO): NO